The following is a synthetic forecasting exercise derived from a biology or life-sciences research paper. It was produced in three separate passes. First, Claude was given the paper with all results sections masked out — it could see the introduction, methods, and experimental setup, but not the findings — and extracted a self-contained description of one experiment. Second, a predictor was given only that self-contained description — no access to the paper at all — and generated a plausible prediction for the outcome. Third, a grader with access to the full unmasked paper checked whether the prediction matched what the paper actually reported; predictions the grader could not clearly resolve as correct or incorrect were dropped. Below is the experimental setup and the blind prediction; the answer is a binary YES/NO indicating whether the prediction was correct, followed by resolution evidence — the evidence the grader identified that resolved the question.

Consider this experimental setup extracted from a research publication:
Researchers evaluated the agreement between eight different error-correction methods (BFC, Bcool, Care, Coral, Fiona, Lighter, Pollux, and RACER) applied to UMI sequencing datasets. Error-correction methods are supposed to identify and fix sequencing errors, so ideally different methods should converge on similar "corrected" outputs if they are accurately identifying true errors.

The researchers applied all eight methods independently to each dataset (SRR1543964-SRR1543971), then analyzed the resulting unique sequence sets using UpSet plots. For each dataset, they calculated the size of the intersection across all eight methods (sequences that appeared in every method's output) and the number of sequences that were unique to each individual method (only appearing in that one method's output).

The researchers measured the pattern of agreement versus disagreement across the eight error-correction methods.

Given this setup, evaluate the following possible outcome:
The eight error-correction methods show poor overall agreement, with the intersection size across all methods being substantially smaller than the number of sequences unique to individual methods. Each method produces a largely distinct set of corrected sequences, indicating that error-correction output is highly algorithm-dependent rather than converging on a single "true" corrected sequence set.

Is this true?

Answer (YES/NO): YES